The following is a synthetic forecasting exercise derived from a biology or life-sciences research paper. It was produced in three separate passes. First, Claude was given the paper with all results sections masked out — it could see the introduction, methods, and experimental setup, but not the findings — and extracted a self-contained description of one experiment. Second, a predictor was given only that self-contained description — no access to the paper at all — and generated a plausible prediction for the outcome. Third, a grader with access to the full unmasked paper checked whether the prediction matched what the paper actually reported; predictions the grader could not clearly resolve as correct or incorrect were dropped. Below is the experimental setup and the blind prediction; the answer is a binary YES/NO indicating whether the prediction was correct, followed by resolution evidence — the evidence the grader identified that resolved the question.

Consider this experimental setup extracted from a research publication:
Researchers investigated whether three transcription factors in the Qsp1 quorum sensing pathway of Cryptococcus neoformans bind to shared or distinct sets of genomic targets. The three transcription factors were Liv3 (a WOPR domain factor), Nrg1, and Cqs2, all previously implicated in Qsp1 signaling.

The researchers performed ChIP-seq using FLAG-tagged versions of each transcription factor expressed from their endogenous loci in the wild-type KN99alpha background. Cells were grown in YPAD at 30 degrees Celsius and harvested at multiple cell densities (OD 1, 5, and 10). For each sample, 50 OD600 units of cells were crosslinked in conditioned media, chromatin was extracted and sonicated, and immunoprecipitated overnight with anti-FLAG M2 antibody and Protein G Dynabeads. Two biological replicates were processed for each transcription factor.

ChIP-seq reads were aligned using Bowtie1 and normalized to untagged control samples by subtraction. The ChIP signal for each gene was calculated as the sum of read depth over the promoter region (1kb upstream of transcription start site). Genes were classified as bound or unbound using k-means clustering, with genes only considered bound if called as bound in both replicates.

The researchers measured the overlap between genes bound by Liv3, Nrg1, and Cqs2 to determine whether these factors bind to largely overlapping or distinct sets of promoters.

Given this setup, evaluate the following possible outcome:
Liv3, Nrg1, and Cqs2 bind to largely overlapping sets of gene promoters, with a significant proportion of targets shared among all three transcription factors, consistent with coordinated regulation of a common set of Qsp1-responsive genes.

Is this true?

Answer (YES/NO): YES